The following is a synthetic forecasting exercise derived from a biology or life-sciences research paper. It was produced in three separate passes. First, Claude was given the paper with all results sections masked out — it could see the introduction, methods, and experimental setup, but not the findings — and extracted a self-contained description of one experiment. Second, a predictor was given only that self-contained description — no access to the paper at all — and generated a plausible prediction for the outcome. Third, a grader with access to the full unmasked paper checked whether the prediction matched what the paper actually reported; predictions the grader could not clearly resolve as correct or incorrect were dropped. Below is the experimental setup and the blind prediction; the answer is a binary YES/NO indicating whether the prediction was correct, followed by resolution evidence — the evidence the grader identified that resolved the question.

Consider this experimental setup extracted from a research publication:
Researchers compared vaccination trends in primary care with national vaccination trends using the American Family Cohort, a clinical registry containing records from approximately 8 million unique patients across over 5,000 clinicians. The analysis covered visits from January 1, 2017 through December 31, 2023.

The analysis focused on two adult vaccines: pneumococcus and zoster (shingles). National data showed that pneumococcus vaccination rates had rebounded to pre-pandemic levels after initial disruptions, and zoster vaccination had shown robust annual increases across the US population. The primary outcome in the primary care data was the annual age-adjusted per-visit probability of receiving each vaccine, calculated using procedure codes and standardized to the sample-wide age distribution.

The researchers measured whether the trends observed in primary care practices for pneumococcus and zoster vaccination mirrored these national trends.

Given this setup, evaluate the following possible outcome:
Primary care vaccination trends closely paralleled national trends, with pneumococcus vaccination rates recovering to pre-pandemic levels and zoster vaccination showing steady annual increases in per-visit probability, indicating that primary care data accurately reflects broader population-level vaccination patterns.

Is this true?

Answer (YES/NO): NO